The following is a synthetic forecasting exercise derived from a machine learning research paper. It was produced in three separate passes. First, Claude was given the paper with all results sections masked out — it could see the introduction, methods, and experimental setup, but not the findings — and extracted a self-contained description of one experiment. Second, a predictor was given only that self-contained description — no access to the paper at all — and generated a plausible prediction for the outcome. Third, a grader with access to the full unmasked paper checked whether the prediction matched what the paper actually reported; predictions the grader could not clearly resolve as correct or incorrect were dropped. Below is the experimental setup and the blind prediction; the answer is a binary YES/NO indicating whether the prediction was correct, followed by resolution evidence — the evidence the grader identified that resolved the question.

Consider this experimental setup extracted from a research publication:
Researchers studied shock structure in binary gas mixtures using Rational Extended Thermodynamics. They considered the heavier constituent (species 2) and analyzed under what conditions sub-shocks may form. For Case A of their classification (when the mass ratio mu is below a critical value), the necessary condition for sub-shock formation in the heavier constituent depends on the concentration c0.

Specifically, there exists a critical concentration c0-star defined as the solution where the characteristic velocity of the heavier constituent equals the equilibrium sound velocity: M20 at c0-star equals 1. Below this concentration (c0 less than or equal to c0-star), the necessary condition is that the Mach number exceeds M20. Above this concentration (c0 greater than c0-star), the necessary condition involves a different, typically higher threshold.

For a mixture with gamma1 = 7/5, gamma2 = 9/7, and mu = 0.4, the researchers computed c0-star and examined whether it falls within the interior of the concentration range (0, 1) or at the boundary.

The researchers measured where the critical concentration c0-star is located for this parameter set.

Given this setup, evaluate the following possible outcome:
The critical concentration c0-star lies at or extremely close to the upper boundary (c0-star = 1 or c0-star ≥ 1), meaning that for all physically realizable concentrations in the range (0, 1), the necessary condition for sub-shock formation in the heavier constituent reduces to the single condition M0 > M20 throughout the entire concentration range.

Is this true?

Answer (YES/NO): NO